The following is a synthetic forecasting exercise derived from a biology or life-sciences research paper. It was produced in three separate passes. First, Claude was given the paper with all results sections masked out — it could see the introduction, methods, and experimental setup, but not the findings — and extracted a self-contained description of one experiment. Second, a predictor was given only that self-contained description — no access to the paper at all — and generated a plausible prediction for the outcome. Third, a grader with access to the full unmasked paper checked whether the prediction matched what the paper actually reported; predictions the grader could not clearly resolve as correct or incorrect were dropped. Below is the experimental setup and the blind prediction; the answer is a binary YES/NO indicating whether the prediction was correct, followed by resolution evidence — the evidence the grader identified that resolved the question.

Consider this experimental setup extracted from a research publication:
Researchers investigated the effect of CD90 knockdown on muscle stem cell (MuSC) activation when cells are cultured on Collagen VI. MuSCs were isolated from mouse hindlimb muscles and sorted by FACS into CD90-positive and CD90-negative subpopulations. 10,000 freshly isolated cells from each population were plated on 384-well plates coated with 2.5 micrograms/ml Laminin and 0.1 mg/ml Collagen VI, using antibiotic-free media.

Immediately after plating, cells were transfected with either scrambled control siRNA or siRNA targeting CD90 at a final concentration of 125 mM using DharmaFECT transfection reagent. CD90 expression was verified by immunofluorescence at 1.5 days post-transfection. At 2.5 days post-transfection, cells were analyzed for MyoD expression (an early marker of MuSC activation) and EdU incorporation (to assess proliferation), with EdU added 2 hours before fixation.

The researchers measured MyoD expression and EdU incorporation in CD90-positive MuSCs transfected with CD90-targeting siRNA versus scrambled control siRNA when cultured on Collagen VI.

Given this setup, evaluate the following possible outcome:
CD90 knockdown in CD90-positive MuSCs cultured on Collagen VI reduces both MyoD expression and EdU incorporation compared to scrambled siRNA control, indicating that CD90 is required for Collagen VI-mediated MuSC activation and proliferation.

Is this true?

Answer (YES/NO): YES